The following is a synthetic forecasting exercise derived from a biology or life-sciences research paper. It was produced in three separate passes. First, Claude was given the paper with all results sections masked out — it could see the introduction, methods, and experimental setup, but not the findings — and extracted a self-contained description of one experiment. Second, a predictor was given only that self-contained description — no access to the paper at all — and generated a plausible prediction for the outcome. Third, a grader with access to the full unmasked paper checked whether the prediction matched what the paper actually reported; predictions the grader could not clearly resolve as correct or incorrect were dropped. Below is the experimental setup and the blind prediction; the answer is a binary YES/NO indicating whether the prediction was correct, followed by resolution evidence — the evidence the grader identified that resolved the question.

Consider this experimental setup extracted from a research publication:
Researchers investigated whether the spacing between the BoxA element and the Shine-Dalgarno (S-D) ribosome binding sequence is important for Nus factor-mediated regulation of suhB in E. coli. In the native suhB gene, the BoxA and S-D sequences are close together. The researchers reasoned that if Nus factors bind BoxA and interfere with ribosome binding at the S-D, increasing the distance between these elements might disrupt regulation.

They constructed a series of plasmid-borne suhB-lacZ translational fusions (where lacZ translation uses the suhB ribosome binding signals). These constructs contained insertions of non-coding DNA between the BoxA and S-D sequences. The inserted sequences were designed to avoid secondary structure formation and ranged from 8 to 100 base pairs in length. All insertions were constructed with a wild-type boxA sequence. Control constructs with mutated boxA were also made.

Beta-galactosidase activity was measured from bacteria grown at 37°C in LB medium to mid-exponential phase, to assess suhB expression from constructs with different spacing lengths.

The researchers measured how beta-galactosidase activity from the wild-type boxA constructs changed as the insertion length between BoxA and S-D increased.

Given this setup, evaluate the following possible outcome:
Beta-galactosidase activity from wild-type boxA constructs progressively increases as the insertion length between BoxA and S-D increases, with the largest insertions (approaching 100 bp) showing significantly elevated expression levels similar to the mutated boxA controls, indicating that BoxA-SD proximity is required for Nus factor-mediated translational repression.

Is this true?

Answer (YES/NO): NO